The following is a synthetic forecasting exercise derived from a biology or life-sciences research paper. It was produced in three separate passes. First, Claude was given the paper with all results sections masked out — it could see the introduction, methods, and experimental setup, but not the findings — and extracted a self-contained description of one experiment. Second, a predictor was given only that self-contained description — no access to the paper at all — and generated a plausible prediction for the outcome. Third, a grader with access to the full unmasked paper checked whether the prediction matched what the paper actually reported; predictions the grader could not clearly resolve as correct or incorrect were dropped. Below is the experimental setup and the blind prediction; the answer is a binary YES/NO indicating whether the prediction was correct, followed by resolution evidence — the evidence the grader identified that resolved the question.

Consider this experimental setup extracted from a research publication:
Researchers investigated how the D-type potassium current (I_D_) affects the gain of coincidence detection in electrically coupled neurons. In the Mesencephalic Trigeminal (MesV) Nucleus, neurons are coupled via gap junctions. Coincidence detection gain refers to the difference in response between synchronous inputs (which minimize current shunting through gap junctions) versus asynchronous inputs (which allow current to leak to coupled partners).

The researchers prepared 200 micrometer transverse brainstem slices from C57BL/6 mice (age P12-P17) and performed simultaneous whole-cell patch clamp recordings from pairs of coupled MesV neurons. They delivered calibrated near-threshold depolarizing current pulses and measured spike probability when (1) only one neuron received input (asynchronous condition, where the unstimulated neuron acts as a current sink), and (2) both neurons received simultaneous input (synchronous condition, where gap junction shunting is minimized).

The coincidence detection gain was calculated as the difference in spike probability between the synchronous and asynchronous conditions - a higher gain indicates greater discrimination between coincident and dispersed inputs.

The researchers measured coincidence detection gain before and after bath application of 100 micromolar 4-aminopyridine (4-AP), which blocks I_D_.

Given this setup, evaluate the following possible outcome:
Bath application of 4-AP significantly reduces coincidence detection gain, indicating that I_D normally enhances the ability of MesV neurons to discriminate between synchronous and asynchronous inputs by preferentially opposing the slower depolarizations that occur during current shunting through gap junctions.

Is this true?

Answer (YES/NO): NO